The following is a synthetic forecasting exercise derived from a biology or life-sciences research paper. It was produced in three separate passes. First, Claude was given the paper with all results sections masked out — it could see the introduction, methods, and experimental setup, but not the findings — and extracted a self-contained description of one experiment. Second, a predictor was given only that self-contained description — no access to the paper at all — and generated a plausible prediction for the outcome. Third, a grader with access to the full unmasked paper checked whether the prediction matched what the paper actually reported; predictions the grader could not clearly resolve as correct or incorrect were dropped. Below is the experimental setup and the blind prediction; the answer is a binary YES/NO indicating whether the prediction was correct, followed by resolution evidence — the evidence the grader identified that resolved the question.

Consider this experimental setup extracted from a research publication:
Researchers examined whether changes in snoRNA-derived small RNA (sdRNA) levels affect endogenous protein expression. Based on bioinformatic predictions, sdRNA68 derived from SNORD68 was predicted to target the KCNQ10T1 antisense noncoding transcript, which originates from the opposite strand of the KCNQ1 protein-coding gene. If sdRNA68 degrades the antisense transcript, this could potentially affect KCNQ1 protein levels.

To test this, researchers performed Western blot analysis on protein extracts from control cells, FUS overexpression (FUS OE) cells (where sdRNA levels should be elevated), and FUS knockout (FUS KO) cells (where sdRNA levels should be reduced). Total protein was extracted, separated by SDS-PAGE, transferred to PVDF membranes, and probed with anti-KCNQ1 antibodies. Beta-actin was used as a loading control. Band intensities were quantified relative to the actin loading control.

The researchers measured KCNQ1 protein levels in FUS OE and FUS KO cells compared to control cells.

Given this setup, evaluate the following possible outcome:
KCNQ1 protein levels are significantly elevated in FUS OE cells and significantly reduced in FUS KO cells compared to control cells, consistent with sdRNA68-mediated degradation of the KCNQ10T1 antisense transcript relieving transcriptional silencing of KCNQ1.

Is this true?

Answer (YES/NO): NO